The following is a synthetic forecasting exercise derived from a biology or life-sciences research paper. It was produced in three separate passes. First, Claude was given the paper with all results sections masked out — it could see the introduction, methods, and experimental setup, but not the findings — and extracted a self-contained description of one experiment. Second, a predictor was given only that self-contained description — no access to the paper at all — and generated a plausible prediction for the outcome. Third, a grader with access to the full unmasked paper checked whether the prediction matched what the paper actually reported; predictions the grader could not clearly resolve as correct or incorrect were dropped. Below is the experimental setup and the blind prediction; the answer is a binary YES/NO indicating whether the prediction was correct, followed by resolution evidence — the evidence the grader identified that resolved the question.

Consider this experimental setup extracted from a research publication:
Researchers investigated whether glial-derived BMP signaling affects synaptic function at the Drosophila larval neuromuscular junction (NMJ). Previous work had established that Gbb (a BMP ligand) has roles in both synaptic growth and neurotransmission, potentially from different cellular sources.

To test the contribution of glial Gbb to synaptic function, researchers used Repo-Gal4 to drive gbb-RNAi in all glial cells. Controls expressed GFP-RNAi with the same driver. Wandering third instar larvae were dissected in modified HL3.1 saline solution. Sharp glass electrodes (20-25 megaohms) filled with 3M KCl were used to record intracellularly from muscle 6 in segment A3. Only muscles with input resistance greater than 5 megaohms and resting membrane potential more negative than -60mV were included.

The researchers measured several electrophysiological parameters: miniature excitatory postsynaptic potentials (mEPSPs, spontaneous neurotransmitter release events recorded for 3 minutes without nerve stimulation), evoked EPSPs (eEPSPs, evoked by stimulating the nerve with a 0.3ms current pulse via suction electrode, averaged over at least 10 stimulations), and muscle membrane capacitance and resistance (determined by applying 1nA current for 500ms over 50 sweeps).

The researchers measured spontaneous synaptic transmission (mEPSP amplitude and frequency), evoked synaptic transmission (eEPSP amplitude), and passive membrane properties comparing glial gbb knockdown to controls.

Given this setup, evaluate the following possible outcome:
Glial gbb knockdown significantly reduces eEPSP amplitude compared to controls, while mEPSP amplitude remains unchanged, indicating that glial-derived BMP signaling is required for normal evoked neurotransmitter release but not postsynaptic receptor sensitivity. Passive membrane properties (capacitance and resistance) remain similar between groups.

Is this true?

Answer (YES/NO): NO